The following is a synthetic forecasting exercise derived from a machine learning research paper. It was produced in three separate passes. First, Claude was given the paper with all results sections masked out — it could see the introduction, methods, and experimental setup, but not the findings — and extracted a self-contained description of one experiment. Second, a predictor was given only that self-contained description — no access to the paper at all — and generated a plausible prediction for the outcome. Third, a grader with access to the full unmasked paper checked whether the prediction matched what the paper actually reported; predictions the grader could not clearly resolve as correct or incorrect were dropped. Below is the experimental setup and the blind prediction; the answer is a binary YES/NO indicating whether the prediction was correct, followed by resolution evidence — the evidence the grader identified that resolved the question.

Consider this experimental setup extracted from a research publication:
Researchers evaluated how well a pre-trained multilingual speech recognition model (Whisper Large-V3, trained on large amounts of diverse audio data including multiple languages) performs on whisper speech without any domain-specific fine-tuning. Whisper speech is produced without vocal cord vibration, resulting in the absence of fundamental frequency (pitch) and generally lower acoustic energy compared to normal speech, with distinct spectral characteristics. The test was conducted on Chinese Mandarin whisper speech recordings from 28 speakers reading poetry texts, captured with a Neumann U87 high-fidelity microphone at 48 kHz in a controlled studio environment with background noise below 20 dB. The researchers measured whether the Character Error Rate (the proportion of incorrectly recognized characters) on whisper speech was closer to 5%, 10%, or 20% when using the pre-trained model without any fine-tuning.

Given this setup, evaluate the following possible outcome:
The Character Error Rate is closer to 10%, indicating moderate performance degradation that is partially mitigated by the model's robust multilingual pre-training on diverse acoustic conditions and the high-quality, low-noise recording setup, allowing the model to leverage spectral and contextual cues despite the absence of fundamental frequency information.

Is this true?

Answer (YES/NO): NO